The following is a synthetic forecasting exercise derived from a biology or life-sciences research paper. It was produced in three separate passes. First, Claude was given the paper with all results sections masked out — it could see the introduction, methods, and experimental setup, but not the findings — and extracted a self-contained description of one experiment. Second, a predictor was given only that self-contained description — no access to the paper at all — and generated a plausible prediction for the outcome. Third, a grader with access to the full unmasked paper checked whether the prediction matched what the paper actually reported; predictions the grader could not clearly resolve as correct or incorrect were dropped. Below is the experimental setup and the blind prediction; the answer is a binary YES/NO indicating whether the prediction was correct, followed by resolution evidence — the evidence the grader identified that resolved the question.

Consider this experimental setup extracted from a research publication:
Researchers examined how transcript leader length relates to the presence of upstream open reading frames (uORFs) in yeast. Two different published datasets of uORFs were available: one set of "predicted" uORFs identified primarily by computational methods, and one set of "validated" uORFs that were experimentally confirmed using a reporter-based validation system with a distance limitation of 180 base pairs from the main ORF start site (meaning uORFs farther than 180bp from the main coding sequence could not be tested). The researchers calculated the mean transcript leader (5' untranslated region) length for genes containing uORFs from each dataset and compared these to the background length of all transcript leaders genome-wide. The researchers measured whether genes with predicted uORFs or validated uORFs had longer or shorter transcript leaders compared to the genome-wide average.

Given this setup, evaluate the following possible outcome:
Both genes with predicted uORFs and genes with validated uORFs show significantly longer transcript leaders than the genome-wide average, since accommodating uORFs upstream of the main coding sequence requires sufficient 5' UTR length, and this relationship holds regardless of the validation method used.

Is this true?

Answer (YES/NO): NO